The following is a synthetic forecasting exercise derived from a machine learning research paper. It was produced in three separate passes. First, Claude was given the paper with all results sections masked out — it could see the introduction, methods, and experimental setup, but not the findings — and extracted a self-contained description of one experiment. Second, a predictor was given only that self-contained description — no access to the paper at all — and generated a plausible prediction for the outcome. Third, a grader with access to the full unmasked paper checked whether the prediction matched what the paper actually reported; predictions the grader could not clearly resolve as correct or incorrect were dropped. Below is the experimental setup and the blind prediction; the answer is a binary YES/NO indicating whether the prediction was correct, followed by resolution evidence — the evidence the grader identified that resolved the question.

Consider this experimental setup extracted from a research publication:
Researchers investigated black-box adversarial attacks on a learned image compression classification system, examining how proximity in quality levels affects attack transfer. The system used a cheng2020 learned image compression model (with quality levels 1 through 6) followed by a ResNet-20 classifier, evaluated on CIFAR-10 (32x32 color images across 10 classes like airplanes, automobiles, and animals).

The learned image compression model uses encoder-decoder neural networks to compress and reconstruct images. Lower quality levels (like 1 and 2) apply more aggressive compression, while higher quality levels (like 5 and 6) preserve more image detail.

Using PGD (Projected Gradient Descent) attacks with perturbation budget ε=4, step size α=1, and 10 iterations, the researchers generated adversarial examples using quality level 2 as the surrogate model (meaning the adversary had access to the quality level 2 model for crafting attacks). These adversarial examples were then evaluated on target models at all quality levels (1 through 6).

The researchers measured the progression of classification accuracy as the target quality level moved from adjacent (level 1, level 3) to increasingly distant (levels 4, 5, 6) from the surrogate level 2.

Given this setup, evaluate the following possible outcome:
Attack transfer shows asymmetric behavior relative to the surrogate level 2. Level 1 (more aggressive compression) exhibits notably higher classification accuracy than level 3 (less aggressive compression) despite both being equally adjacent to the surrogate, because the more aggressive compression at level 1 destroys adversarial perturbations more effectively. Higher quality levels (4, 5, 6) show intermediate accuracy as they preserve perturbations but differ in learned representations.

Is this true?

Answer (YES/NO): NO